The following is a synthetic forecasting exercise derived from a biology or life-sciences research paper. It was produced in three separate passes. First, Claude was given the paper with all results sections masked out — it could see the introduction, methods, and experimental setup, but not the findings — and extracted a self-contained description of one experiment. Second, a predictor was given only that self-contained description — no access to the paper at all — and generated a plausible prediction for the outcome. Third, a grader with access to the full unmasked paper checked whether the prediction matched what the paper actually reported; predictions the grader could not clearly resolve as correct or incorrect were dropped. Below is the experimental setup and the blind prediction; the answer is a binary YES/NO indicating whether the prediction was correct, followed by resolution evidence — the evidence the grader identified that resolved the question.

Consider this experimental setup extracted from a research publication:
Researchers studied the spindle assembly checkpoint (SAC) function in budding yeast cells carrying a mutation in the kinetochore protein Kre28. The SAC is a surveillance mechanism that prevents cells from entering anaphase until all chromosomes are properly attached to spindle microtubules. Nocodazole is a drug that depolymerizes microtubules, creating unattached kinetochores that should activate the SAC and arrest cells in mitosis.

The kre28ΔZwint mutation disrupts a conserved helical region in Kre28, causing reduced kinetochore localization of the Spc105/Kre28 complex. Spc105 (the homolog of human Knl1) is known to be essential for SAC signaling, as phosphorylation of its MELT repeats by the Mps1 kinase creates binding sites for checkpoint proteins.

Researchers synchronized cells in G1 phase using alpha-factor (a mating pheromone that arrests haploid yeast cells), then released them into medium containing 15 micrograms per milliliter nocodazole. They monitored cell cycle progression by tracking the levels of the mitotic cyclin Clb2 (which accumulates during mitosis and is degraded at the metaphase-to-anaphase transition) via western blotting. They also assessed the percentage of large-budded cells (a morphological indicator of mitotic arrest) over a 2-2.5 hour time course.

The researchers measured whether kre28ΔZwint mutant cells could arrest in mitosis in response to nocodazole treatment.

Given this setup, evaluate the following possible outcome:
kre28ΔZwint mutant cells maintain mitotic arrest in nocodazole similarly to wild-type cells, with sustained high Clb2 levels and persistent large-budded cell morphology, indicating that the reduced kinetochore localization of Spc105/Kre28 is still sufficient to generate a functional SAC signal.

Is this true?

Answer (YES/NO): YES